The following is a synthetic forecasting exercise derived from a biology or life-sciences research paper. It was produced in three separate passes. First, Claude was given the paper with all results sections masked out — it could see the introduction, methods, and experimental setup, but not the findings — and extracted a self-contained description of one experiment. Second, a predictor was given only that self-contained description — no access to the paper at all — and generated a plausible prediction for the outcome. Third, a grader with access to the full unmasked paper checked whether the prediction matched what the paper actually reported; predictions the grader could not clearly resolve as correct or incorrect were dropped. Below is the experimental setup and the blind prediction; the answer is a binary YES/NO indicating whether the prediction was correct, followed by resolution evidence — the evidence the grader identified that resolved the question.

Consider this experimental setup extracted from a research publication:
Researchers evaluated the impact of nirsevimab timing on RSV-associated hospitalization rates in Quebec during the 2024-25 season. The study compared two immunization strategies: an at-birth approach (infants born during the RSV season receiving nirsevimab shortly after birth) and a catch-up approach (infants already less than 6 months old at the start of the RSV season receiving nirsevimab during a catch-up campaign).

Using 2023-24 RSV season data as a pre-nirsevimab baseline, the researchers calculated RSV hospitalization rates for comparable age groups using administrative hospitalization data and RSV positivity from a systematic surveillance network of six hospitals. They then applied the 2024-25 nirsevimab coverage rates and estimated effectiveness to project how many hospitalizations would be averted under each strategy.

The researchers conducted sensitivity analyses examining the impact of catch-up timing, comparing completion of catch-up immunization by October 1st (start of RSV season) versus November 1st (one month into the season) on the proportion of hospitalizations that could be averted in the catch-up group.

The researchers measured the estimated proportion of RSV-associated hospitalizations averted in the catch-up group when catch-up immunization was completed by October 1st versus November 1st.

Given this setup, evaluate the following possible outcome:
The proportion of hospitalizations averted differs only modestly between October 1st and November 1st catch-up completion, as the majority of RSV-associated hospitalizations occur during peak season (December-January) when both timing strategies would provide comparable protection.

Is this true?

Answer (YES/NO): NO